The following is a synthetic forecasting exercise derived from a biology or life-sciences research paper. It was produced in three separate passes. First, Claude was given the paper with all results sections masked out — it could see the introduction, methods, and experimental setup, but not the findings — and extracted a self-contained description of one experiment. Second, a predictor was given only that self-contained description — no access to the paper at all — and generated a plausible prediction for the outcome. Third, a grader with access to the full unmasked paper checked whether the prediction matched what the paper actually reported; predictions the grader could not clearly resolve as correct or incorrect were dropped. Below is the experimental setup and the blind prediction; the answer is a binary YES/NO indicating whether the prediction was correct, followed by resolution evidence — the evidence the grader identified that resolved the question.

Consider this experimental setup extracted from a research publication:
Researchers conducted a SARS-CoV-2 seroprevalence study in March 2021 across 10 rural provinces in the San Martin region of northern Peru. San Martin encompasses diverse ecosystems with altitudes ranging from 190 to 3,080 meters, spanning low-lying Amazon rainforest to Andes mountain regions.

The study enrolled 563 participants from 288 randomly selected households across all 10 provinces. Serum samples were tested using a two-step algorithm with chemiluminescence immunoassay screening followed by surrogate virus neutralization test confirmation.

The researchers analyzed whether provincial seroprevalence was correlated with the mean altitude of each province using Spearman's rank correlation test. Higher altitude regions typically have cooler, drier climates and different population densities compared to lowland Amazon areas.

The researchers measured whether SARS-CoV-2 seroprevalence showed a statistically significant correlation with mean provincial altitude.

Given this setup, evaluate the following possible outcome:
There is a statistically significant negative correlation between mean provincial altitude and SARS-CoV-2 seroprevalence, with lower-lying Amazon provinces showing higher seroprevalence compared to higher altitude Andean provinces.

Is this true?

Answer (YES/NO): NO